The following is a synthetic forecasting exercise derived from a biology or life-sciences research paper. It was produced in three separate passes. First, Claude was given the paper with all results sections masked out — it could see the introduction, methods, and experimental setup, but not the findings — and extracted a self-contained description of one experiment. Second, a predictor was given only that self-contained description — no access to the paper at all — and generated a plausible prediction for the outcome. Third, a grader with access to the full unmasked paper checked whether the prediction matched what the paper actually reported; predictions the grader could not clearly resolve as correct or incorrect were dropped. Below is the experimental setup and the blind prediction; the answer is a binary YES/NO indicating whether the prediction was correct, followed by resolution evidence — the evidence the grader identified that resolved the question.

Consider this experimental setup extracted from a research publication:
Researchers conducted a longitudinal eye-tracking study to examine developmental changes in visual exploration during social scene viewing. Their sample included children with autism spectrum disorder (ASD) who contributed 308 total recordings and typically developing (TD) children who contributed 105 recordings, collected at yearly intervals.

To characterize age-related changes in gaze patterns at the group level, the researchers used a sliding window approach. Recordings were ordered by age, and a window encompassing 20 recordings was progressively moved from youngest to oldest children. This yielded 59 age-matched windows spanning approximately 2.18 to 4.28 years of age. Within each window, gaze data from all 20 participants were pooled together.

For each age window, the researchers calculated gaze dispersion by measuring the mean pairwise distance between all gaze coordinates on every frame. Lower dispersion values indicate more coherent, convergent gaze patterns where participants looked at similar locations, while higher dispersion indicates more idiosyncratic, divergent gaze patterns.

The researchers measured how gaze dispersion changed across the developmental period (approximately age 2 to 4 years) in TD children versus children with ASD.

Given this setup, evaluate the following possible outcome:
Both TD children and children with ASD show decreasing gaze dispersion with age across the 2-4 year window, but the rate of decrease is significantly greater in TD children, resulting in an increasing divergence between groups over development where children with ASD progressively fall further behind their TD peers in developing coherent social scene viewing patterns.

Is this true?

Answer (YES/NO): NO